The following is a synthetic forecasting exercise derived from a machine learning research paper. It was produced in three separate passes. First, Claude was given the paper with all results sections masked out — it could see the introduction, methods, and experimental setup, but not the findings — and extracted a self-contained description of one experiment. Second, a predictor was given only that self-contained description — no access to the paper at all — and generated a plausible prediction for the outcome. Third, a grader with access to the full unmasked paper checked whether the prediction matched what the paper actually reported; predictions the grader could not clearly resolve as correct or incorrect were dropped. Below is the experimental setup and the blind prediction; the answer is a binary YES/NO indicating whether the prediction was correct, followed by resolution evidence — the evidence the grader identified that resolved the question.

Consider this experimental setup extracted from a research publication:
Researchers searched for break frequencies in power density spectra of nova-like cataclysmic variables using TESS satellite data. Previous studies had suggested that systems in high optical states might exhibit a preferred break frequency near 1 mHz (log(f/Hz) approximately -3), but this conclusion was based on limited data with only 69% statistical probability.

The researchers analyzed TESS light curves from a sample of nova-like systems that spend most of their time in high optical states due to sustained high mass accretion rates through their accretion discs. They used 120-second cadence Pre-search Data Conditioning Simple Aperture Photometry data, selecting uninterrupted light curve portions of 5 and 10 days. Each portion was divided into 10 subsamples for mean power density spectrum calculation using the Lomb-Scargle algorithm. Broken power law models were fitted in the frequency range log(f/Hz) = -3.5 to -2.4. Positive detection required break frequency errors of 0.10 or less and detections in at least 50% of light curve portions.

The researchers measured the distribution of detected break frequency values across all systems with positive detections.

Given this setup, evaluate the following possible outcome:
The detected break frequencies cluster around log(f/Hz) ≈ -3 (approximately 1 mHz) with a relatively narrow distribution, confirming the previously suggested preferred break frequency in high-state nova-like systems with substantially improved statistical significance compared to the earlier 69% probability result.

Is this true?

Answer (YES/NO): YES